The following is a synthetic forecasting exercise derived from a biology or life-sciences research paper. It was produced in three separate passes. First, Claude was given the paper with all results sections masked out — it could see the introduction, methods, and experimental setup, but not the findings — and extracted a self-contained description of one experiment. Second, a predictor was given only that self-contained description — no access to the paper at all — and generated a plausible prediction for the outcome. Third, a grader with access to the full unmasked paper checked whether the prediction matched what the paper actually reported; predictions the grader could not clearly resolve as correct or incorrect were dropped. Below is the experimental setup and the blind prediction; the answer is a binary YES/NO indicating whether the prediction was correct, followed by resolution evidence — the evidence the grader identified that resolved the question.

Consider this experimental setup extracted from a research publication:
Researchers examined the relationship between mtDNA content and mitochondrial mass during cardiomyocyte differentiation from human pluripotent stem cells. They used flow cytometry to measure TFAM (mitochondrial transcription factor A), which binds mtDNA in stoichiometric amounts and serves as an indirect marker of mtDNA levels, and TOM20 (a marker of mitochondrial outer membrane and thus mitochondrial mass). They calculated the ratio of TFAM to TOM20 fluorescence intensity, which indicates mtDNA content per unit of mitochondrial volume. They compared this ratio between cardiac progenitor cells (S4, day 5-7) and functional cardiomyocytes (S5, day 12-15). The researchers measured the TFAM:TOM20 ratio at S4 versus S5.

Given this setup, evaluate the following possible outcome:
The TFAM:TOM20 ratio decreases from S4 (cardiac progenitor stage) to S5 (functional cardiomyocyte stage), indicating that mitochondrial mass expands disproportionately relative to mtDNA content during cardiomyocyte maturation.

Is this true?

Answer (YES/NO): NO